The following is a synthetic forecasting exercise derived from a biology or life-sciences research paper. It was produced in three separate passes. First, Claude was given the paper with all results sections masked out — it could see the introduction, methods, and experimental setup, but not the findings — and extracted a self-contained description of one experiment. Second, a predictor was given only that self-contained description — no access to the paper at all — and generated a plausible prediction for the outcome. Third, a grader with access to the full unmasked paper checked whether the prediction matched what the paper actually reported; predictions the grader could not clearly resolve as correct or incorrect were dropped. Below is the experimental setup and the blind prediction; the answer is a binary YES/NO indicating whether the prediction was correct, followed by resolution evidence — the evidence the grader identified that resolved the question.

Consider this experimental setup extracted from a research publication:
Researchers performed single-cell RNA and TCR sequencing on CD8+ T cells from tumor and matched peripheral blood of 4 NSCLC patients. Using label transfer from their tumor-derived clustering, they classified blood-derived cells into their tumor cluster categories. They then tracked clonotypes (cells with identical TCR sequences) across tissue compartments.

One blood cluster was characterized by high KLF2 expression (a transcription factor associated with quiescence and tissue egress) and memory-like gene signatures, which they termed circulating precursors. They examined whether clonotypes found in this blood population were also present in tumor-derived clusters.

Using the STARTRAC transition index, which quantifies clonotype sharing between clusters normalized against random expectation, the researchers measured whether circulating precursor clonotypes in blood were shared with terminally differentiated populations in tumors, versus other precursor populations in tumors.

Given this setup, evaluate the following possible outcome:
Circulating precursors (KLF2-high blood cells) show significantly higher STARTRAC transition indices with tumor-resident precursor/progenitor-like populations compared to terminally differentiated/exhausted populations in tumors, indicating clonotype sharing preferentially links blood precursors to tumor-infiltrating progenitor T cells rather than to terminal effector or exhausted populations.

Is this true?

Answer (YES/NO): NO